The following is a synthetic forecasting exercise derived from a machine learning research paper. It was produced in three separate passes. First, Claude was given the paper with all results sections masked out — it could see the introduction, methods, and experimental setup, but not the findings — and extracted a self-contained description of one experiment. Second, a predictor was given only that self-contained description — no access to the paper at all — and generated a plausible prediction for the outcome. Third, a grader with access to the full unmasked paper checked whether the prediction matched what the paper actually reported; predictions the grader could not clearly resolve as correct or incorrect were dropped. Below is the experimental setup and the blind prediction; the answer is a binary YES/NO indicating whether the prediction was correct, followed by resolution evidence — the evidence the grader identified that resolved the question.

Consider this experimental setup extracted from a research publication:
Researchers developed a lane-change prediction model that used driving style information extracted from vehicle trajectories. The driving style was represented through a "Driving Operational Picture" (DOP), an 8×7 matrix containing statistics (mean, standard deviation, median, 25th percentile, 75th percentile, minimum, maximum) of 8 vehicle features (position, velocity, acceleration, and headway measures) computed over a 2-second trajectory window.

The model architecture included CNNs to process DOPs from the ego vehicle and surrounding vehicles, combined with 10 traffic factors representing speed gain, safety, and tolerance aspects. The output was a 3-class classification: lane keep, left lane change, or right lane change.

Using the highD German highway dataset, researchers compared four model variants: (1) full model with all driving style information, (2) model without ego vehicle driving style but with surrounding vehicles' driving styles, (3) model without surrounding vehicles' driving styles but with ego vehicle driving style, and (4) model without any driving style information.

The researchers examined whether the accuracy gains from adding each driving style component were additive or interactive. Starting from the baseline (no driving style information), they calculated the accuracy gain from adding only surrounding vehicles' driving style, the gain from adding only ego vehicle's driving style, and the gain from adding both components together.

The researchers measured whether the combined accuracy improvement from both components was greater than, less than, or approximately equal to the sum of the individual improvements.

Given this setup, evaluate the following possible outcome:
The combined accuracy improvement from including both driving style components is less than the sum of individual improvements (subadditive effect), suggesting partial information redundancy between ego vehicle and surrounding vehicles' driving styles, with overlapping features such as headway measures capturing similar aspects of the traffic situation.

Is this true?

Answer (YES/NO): YES